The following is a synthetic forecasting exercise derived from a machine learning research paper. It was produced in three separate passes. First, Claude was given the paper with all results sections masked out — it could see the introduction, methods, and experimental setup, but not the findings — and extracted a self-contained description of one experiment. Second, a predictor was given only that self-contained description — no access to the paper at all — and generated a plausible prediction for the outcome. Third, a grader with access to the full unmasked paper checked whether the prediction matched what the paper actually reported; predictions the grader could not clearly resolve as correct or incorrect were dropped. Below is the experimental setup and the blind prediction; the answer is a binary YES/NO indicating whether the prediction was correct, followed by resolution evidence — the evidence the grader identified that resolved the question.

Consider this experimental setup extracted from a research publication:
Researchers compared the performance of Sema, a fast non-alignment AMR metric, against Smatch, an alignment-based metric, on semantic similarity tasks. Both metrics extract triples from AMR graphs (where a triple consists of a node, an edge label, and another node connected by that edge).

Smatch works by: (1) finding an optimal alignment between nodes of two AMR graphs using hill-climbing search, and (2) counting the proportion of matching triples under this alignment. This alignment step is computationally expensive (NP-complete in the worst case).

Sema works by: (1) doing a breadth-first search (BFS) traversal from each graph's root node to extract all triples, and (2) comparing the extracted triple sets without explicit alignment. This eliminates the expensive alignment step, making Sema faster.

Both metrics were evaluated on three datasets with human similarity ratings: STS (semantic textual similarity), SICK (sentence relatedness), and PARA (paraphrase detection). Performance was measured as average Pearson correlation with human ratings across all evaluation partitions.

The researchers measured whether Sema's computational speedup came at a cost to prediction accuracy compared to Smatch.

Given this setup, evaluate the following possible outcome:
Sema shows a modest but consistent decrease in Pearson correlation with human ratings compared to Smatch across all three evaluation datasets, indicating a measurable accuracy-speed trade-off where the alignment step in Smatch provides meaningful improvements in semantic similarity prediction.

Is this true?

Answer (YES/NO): NO